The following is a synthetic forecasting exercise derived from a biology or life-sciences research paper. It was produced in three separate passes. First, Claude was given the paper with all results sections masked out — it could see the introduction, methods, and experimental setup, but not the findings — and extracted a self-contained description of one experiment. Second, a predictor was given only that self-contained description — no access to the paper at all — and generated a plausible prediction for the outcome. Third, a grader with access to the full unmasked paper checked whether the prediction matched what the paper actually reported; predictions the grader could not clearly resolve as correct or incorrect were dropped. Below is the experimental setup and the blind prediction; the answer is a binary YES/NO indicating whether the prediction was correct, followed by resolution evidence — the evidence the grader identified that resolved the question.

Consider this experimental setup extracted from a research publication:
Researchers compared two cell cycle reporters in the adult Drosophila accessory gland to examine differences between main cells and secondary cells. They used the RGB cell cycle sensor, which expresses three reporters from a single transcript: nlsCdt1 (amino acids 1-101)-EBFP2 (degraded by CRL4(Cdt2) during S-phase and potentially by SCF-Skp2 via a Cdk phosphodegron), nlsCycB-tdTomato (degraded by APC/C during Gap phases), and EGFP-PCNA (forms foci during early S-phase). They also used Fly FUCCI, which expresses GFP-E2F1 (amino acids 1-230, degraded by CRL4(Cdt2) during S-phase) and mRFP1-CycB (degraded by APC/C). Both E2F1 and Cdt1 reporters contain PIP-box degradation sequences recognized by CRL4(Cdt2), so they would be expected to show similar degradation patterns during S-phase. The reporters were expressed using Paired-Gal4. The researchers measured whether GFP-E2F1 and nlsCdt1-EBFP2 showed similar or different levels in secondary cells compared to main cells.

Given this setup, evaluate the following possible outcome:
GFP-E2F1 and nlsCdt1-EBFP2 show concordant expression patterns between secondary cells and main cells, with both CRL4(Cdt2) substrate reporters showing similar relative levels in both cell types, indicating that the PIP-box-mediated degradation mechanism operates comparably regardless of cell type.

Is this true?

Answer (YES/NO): NO